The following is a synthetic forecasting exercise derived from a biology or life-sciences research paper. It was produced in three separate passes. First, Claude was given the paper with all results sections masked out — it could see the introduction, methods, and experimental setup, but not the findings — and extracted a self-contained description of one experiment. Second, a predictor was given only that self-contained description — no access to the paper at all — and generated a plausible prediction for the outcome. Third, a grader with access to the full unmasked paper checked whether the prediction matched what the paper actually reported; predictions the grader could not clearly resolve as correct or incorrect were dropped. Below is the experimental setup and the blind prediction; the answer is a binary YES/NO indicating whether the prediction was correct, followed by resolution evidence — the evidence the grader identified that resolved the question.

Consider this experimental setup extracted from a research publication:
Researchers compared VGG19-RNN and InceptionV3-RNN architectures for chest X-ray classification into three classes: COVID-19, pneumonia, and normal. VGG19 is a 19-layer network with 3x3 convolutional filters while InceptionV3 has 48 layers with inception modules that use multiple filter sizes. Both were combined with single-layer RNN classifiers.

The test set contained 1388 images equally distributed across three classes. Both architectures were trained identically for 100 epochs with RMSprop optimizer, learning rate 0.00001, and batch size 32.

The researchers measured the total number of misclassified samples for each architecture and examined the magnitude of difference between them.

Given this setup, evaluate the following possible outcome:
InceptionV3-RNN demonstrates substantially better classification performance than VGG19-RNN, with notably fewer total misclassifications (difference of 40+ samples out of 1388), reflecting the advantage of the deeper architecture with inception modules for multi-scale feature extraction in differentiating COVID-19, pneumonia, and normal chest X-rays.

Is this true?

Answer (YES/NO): NO